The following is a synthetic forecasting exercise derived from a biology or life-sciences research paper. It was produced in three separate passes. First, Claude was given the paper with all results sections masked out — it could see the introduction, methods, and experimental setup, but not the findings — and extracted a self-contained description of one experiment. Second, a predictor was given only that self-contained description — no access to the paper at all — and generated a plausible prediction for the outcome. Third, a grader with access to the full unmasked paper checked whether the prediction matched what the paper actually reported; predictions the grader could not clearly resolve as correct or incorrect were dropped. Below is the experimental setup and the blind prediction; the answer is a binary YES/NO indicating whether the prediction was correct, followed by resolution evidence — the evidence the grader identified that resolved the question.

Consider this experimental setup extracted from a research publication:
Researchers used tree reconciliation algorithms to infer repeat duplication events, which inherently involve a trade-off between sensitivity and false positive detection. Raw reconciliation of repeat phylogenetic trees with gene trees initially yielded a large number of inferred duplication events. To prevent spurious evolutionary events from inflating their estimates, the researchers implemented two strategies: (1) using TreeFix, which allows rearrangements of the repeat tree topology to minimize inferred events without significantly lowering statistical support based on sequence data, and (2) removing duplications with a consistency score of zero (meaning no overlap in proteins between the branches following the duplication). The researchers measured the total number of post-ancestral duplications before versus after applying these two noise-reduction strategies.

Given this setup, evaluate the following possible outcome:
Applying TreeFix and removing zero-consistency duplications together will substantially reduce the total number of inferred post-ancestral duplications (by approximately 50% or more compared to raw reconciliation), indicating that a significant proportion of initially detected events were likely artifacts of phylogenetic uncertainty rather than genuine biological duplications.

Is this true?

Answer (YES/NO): YES